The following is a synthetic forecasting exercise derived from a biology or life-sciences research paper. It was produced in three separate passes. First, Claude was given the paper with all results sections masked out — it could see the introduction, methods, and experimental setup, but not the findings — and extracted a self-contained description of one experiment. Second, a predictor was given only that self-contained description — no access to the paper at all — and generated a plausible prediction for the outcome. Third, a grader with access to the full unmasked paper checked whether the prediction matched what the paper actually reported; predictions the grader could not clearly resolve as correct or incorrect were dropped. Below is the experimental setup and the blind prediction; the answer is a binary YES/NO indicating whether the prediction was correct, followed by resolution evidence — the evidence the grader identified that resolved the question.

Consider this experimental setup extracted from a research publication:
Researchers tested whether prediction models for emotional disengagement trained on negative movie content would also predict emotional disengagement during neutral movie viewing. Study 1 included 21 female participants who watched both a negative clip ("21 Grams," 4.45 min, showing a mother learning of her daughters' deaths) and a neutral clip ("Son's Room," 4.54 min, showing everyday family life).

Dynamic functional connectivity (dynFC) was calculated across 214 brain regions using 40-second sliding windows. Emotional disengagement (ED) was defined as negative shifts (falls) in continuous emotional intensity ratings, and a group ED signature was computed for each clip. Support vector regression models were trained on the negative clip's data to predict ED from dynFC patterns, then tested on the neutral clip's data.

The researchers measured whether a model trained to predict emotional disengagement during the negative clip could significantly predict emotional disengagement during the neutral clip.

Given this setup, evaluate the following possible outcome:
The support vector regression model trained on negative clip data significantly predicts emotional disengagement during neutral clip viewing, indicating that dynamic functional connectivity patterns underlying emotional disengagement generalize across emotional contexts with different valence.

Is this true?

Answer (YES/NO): NO